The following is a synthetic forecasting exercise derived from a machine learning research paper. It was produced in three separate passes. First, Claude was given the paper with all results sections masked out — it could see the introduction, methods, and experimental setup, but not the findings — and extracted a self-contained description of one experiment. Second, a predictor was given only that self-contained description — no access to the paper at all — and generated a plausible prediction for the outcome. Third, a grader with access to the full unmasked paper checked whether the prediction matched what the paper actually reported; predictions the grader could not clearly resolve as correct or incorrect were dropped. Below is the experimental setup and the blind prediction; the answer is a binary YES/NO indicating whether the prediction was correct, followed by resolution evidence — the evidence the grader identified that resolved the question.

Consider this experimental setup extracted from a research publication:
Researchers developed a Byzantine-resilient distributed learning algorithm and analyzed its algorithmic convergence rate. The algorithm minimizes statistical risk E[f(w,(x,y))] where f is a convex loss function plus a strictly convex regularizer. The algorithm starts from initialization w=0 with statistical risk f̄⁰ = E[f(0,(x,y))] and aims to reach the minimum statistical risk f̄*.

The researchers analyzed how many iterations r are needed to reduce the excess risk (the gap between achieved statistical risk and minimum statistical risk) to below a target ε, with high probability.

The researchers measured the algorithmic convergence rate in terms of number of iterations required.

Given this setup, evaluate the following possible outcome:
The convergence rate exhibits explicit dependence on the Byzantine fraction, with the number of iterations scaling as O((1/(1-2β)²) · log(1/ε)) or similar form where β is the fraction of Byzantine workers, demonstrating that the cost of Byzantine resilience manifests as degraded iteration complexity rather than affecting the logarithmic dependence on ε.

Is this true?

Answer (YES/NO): NO